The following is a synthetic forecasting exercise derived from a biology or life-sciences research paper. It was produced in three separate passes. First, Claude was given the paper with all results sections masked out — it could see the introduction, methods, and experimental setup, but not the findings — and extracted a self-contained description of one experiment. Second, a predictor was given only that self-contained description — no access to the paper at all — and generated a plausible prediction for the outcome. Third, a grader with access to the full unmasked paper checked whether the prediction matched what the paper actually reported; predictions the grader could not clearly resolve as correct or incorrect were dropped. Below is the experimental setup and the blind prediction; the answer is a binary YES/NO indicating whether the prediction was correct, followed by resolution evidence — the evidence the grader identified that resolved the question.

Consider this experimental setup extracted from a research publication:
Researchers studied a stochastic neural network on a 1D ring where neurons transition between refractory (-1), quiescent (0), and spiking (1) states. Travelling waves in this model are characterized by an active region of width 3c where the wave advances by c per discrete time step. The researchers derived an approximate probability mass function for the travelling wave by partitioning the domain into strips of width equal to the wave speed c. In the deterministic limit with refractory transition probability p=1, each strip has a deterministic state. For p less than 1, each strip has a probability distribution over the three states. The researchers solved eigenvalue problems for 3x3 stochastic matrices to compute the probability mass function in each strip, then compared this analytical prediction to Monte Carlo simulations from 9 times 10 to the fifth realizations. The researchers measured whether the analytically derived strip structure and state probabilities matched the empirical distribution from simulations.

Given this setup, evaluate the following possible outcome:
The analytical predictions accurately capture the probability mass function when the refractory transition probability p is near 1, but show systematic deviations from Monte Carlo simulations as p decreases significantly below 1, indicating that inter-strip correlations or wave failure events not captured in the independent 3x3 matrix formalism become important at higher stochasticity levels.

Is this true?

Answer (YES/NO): NO